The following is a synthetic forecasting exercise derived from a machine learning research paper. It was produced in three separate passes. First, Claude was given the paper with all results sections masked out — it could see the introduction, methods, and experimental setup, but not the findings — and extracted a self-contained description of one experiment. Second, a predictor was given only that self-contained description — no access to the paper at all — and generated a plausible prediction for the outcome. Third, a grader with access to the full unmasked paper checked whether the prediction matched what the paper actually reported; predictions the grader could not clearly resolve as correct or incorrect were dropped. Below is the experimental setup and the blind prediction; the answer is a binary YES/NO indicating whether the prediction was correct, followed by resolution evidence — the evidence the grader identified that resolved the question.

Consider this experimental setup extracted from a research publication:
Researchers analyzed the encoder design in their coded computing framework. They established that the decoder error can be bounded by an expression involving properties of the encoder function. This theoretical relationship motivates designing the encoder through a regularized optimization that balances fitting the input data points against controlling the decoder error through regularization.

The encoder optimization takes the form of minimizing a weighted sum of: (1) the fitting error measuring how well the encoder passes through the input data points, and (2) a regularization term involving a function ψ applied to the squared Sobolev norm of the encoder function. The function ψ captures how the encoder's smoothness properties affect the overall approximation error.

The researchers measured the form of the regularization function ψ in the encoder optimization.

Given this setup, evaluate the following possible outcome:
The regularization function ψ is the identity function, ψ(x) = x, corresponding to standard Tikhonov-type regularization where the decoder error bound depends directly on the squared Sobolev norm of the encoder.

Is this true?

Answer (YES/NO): NO